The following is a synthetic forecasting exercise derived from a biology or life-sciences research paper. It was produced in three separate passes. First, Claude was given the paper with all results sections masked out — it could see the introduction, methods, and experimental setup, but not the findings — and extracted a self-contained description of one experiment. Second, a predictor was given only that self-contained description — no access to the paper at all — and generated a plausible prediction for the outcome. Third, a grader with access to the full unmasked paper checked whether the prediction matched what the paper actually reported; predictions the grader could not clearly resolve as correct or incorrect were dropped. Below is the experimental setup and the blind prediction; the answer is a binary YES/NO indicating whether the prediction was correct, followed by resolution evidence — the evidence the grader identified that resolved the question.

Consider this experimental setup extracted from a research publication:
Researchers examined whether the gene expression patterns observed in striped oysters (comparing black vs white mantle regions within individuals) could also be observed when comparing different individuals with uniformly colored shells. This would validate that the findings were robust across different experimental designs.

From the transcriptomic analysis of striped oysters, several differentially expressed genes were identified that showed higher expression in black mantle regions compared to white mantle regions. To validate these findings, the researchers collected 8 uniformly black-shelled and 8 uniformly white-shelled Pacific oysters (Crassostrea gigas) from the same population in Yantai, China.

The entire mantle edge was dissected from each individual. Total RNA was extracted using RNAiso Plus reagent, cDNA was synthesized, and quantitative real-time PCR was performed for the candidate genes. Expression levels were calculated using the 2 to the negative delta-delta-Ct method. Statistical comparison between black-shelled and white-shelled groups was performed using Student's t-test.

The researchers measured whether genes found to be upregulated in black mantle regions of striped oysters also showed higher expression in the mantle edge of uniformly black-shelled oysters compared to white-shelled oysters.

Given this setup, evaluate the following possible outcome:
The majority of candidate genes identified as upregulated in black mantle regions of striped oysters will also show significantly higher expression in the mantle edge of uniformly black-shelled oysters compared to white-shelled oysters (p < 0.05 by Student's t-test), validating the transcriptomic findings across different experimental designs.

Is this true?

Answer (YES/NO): NO